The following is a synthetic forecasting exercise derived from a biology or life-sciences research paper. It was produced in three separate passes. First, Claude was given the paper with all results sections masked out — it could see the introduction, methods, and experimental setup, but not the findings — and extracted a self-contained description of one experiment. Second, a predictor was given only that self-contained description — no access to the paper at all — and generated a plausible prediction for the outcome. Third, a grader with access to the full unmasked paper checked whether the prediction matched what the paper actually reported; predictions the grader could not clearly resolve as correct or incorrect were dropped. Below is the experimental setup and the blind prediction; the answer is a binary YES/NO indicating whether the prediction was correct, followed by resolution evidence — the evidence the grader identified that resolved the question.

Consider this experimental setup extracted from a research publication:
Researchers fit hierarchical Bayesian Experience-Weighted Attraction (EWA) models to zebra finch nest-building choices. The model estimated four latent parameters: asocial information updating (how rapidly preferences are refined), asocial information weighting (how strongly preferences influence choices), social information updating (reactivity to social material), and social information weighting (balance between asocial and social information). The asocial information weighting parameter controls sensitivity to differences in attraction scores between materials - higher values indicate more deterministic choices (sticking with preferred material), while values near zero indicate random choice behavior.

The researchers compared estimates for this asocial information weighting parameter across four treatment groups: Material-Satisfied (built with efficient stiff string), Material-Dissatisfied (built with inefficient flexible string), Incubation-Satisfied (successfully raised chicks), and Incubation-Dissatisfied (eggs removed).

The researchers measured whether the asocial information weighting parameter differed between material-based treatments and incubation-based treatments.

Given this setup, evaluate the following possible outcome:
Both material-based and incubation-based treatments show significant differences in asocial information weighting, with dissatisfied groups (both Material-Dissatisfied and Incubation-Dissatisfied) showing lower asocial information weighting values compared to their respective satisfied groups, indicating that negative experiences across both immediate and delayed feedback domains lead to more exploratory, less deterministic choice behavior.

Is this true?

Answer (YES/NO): NO